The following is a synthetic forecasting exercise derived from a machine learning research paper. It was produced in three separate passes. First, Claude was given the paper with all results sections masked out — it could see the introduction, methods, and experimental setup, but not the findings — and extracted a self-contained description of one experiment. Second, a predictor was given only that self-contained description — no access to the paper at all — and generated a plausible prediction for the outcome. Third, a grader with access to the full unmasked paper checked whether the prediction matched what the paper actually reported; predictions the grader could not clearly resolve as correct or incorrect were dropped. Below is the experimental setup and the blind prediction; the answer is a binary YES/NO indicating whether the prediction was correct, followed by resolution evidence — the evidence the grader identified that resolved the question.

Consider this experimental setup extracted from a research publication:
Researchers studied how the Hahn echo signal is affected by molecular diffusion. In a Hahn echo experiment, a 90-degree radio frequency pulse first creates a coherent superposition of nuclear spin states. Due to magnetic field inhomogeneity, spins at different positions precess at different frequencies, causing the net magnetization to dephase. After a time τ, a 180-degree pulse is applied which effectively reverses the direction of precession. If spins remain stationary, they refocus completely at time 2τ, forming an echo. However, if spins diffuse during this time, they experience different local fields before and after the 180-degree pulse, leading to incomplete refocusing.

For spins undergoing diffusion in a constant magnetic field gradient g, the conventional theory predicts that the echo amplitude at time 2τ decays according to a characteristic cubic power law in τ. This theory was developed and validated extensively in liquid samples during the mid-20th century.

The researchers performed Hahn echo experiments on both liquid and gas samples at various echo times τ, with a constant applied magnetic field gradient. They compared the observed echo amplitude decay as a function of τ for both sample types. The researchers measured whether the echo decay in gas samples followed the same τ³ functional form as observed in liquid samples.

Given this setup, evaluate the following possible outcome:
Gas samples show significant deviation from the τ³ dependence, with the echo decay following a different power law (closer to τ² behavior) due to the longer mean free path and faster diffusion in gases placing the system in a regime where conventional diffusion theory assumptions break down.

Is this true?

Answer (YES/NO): NO